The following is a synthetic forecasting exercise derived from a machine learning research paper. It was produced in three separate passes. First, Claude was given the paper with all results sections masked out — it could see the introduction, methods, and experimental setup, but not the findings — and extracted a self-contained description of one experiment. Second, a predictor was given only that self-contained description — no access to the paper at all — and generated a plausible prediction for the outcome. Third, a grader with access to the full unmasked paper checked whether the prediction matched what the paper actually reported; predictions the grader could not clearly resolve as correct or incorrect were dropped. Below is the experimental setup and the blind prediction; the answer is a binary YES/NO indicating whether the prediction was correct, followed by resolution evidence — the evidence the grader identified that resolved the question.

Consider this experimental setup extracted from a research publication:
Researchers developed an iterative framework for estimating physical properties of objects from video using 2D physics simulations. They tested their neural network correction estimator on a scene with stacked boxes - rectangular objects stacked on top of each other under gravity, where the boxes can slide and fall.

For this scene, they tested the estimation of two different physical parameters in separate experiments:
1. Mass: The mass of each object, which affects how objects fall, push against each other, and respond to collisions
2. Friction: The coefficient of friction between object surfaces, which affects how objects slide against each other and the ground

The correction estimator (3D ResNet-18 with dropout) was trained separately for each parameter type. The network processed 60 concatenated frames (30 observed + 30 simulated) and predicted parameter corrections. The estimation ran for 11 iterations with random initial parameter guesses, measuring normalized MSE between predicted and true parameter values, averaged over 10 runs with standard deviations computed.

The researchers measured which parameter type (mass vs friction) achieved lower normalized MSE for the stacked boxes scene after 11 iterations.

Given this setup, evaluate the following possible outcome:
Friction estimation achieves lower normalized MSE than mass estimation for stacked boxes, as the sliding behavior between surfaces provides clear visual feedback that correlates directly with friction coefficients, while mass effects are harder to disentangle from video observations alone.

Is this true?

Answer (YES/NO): NO